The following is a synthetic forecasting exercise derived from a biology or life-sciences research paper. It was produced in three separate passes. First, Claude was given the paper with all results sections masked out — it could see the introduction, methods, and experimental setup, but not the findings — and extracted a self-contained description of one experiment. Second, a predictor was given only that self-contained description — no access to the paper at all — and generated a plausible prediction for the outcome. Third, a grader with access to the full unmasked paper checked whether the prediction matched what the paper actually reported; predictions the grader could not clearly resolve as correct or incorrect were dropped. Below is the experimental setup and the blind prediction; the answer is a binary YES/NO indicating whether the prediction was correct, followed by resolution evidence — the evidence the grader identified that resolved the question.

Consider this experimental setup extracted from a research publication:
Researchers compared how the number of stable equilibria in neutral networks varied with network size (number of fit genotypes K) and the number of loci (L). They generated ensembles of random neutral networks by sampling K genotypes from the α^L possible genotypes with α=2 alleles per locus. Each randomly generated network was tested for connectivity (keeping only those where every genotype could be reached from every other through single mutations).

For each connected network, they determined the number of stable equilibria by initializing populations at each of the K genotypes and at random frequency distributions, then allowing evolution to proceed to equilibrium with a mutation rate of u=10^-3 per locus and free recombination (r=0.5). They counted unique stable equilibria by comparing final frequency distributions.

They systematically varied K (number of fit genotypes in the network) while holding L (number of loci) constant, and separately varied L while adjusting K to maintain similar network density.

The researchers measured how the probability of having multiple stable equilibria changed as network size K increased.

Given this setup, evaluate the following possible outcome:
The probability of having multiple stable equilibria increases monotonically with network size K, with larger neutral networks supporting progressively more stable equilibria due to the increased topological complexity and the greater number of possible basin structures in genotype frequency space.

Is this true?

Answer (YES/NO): NO